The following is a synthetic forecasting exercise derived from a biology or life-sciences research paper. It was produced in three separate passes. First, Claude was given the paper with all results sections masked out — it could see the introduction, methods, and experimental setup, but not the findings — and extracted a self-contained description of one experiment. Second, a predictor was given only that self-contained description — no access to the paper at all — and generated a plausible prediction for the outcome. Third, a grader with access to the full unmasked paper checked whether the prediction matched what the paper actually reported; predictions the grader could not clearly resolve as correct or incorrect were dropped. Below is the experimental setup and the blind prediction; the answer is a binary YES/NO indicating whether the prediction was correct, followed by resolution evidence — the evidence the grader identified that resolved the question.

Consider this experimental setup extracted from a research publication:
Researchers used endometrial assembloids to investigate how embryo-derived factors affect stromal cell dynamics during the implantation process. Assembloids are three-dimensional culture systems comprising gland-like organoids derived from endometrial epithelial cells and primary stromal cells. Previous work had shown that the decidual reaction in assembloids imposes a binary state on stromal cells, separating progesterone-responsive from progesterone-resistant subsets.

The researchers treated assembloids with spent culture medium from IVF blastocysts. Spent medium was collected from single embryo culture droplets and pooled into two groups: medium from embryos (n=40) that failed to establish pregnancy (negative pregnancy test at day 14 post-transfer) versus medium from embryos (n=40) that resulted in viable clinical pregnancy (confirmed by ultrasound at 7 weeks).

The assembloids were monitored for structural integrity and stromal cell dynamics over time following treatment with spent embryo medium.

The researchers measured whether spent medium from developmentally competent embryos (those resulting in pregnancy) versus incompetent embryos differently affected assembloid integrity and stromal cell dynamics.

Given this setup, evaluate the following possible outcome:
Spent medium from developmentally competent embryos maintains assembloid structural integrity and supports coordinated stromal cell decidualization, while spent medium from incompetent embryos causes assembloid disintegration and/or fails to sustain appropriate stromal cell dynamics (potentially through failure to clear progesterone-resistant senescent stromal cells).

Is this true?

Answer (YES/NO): NO